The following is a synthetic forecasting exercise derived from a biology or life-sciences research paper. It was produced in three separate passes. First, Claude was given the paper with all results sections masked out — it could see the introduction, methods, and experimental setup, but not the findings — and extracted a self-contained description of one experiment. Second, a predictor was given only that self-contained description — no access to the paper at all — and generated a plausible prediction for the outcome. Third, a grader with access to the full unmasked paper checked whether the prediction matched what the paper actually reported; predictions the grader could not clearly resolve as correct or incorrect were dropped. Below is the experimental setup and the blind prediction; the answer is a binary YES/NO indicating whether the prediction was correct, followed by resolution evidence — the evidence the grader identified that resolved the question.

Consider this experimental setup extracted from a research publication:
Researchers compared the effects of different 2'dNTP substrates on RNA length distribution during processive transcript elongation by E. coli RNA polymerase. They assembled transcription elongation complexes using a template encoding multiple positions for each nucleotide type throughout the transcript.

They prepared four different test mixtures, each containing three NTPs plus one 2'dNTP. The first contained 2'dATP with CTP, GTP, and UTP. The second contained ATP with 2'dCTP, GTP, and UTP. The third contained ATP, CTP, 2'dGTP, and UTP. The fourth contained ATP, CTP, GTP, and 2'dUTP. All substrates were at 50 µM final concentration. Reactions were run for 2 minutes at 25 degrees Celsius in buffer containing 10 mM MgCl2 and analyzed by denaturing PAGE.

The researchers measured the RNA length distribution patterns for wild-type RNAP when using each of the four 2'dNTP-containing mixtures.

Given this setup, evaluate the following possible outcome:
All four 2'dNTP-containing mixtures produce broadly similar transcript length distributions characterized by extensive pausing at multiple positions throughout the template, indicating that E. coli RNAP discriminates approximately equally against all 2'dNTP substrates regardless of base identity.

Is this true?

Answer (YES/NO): YES